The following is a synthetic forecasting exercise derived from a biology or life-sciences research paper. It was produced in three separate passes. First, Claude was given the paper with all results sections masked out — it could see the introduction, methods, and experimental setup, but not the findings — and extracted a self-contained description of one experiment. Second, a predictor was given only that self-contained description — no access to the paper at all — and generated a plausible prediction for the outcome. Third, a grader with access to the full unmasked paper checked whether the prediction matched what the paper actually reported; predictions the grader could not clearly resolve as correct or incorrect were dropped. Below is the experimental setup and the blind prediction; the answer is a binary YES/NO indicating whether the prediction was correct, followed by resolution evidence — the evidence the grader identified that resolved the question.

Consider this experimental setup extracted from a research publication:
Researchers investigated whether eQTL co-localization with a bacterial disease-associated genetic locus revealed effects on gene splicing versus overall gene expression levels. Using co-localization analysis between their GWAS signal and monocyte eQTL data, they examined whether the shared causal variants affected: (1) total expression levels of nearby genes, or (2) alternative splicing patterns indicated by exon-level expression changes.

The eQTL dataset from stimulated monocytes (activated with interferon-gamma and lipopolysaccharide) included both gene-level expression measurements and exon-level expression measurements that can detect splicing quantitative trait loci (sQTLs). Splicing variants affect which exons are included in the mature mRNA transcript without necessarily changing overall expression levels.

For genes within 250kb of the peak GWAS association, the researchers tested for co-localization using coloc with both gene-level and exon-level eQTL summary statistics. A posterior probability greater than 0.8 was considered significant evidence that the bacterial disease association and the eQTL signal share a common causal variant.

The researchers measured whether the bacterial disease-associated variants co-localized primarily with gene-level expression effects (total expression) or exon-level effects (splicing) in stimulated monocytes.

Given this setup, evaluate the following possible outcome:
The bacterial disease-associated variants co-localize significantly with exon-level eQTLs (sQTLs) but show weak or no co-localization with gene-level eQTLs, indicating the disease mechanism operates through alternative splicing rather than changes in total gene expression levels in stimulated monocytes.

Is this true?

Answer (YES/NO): YES